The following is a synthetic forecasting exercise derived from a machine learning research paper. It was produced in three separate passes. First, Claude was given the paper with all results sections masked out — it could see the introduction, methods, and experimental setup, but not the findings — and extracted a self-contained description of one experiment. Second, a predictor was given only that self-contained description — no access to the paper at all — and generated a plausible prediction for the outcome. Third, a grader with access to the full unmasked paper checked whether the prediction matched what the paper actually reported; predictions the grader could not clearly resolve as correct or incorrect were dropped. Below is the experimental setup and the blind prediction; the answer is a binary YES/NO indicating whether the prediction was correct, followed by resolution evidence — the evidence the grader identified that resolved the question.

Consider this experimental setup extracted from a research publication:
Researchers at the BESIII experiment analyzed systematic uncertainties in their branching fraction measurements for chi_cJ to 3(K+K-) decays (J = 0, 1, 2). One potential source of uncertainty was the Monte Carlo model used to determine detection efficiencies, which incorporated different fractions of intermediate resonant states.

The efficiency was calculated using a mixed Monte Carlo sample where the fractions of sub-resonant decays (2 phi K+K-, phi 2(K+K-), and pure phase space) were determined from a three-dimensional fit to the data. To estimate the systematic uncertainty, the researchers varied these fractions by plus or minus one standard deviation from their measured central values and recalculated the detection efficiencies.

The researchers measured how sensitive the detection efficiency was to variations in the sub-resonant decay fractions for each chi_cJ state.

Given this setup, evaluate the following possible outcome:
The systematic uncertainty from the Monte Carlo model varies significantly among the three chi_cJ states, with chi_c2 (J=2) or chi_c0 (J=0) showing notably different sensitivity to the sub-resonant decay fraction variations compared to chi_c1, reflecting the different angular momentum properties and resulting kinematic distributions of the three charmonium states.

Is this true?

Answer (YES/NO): YES